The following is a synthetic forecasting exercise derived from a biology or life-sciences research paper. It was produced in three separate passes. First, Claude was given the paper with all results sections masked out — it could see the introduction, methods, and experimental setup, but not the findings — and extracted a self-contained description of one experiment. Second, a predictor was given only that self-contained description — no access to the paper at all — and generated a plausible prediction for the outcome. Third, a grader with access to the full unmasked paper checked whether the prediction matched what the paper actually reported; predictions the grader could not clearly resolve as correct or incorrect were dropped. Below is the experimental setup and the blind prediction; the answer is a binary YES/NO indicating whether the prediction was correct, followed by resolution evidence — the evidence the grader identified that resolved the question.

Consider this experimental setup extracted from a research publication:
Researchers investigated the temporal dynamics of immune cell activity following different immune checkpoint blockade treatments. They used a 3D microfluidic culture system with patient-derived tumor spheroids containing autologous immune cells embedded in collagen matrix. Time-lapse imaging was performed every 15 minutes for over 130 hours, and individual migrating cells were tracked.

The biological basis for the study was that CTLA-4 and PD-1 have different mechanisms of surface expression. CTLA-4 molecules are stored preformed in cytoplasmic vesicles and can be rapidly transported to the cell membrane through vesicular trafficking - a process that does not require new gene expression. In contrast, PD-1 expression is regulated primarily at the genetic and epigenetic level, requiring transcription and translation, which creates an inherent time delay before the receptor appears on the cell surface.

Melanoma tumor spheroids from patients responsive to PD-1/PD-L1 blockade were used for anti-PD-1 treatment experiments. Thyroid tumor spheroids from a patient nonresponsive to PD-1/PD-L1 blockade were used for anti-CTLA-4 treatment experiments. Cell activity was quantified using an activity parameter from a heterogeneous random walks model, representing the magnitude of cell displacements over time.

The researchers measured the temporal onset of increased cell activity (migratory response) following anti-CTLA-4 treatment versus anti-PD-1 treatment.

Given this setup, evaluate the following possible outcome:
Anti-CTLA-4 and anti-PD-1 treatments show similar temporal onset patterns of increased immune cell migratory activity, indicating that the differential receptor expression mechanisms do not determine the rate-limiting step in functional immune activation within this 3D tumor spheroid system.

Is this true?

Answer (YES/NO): NO